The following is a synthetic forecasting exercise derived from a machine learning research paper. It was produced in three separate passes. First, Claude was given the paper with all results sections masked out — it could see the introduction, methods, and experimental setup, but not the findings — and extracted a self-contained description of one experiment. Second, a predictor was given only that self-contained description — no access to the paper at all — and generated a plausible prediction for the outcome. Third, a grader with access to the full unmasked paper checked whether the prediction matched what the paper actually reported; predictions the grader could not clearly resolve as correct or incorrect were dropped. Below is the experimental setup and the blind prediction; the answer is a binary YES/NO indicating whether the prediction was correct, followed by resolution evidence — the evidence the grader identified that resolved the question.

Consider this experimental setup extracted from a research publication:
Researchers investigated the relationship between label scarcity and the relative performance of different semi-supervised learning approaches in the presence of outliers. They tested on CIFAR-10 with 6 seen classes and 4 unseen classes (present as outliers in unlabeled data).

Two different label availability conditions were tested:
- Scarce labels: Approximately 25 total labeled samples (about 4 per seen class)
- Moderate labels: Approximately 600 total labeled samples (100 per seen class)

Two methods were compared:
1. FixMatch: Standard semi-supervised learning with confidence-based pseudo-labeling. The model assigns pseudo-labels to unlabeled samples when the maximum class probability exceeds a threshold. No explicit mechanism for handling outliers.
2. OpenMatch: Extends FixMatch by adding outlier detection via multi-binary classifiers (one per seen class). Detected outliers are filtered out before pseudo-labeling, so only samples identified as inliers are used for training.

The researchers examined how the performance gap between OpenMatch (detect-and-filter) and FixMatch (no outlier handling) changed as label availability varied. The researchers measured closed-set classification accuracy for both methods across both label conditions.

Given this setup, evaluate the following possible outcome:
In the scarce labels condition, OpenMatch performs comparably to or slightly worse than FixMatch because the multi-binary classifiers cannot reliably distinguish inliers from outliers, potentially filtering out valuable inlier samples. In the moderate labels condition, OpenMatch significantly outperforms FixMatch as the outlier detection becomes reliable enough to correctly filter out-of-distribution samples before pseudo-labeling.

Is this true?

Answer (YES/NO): NO